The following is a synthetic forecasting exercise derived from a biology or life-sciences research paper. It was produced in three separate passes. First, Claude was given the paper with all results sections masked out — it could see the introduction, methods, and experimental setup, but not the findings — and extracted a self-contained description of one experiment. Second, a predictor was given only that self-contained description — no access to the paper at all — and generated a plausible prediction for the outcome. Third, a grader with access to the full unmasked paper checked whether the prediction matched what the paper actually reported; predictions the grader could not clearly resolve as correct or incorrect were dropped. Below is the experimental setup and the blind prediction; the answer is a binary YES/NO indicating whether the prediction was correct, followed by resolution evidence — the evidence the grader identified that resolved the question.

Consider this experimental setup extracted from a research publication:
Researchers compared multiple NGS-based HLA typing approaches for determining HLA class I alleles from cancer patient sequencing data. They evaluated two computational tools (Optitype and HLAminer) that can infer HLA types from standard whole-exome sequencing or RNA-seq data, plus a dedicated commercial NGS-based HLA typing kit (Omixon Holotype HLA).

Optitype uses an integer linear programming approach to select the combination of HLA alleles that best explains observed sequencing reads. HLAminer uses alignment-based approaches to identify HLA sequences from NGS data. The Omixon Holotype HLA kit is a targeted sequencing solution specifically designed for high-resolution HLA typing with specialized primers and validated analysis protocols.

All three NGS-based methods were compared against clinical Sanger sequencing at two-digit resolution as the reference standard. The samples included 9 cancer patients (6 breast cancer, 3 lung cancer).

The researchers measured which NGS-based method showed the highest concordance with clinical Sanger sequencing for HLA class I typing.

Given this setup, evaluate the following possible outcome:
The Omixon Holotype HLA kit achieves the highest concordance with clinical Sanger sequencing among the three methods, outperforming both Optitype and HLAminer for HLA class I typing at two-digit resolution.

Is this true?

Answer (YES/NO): YES